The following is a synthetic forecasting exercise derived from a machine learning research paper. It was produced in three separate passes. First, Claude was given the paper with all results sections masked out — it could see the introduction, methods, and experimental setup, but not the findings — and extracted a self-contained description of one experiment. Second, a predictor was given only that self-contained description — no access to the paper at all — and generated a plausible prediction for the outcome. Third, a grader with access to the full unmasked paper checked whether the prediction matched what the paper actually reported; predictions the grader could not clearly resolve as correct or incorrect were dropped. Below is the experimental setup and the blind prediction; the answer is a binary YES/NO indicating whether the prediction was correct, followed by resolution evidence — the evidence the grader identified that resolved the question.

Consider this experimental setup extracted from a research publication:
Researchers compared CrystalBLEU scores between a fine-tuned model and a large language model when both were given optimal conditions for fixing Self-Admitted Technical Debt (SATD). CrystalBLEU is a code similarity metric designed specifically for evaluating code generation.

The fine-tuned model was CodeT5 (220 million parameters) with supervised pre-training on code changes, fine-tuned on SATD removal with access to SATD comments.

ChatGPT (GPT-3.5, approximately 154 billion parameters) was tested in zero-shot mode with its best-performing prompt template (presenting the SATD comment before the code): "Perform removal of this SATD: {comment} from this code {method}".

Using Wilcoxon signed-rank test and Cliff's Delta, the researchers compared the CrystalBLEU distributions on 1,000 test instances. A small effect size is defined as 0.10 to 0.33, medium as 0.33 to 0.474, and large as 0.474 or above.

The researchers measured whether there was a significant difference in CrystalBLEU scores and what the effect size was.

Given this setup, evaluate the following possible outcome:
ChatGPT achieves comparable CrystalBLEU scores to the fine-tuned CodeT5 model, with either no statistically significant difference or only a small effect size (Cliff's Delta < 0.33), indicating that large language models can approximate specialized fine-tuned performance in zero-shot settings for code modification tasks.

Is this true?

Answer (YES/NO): YES